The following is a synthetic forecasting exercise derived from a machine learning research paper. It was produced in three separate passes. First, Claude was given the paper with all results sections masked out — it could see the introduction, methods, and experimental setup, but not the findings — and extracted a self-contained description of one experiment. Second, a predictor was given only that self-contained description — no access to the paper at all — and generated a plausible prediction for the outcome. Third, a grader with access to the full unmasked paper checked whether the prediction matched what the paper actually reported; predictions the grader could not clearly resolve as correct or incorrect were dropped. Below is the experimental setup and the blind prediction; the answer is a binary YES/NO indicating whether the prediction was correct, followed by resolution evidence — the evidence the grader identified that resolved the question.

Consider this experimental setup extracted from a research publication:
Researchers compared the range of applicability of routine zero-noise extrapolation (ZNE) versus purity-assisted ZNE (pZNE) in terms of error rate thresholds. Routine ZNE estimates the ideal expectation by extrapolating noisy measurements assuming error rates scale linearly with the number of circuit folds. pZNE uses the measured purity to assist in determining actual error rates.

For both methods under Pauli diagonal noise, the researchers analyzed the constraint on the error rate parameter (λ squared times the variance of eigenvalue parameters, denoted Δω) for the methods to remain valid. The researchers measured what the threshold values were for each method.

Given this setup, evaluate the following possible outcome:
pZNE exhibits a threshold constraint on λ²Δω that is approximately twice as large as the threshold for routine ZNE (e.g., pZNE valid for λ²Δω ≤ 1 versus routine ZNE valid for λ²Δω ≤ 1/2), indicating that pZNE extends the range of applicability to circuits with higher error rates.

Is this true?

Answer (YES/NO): NO